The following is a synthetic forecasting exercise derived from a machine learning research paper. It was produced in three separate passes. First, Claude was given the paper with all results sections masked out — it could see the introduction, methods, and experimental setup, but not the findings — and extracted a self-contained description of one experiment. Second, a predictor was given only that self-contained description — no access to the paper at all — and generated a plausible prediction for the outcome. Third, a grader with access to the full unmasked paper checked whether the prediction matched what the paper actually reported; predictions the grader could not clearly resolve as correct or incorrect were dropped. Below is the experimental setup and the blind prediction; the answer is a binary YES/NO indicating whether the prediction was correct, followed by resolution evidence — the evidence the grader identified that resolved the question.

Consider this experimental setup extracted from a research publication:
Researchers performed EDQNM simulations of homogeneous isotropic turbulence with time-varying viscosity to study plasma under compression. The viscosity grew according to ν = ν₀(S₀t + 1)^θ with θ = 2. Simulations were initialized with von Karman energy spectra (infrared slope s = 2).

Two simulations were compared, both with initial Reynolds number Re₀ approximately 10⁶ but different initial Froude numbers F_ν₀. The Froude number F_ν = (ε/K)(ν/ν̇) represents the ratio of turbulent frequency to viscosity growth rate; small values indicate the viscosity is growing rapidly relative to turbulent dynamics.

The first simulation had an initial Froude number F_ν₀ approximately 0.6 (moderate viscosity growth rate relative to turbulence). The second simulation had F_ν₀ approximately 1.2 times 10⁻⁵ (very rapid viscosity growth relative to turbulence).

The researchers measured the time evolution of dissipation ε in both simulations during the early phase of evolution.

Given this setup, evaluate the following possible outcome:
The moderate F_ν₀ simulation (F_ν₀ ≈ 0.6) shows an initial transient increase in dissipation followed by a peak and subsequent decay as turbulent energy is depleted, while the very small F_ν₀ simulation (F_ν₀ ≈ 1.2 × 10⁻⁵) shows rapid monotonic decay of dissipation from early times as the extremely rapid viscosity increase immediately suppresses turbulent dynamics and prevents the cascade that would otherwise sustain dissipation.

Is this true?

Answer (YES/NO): NO